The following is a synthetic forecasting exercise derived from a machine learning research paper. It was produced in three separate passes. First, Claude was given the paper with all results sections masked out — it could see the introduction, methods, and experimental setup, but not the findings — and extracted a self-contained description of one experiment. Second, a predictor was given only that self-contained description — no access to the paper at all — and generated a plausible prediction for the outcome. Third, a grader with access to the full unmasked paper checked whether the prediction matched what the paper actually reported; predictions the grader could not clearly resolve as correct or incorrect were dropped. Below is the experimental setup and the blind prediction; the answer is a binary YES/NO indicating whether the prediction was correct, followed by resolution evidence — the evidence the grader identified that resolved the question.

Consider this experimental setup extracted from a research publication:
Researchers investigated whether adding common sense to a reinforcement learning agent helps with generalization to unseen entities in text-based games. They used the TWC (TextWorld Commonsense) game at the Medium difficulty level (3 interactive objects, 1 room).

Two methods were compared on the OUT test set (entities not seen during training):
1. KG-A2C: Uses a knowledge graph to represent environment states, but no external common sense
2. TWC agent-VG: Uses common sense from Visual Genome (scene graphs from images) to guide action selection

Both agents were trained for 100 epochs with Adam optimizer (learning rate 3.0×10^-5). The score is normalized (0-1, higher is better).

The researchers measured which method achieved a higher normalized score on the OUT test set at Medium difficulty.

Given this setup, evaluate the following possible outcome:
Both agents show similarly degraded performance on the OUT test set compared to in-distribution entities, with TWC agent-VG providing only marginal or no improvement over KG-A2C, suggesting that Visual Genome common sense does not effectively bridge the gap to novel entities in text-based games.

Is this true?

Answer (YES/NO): NO